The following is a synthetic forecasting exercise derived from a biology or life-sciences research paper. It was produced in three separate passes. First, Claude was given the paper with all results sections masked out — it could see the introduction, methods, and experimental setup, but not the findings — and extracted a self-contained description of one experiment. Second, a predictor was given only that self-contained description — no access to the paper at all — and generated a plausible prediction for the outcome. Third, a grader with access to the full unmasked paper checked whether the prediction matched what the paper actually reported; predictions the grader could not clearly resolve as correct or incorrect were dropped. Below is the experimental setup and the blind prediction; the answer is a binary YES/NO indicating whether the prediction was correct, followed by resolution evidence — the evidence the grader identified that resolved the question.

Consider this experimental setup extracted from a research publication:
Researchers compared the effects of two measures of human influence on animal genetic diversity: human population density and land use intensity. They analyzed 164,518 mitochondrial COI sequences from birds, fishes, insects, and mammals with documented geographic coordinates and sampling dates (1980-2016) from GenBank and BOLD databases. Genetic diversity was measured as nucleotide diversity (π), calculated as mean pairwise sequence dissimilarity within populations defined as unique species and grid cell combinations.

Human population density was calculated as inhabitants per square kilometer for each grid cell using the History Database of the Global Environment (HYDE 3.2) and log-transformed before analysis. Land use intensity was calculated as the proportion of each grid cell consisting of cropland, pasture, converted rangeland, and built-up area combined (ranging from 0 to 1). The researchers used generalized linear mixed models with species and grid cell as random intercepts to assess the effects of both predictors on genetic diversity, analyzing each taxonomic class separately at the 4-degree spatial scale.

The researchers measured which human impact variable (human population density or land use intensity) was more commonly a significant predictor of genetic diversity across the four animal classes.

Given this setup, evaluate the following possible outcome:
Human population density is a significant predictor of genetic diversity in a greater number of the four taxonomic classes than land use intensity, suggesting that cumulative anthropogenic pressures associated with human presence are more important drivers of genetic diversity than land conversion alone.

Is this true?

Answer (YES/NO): NO